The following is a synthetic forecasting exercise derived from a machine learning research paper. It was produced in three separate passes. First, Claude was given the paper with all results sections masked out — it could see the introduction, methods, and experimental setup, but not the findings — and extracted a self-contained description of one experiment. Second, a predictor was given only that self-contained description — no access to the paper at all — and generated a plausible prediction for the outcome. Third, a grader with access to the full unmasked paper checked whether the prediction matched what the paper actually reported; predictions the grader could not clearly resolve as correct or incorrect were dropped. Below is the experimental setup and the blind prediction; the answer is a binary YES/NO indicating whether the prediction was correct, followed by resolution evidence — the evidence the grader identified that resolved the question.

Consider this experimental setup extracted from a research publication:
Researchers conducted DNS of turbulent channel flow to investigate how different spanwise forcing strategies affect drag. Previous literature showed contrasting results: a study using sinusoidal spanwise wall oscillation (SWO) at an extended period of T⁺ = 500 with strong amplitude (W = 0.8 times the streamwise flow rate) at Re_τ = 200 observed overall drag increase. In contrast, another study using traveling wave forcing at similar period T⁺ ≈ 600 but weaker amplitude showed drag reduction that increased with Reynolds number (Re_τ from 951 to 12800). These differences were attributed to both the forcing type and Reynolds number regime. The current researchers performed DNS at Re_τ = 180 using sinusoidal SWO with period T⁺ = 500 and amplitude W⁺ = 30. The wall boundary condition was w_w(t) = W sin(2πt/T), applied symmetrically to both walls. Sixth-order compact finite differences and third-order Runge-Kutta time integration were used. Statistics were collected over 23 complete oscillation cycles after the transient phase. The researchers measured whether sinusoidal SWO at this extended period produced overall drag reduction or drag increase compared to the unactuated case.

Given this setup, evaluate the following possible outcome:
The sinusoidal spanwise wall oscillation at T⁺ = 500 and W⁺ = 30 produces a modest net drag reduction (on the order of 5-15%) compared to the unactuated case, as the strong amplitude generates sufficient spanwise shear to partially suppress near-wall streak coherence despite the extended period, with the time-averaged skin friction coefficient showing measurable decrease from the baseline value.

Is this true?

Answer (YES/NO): NO